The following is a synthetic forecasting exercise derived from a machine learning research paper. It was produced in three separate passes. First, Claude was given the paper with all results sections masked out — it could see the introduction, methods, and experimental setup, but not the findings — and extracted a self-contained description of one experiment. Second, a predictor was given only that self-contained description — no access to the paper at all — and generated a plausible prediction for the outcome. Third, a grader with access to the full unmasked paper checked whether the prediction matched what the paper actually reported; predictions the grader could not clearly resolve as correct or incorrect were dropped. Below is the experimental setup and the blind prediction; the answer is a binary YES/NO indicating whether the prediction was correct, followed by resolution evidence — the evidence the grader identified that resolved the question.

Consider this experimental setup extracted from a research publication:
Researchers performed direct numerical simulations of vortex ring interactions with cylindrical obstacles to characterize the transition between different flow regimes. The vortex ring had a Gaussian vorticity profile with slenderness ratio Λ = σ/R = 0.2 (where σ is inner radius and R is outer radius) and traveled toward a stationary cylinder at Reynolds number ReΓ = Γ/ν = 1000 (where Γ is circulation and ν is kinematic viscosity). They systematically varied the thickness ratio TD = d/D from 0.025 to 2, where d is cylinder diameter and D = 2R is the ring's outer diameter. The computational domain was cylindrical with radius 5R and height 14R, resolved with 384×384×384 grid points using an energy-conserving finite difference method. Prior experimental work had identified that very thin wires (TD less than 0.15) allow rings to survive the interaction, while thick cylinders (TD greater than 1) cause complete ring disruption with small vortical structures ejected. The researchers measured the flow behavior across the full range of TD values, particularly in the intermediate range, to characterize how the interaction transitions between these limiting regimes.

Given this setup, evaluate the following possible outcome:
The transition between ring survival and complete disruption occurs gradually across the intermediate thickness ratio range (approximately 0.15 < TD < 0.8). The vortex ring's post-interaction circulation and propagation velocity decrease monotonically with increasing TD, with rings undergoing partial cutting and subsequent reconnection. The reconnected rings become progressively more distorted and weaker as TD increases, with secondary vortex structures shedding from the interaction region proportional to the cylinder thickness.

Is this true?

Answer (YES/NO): NO